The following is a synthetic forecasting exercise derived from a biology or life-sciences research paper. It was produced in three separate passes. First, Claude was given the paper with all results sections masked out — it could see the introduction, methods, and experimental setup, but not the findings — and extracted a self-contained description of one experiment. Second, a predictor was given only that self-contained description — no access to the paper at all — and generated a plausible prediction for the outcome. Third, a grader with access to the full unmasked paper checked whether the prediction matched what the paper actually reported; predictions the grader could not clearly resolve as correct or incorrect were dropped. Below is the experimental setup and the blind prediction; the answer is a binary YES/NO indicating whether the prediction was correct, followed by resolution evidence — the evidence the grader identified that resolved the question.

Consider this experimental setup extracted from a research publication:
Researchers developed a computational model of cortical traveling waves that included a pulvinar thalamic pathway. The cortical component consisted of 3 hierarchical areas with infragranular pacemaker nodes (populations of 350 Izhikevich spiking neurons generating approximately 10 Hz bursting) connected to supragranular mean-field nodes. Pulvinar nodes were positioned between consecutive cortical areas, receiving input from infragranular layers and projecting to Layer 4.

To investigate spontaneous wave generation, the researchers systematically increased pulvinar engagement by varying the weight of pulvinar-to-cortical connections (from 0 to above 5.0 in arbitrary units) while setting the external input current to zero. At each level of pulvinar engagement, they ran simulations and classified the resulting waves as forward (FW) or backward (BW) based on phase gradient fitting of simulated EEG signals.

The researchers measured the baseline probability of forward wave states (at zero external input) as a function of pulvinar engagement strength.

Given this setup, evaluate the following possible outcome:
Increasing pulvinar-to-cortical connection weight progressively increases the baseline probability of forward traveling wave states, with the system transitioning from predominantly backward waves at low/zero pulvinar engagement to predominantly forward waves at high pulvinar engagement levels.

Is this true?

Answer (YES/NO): NO